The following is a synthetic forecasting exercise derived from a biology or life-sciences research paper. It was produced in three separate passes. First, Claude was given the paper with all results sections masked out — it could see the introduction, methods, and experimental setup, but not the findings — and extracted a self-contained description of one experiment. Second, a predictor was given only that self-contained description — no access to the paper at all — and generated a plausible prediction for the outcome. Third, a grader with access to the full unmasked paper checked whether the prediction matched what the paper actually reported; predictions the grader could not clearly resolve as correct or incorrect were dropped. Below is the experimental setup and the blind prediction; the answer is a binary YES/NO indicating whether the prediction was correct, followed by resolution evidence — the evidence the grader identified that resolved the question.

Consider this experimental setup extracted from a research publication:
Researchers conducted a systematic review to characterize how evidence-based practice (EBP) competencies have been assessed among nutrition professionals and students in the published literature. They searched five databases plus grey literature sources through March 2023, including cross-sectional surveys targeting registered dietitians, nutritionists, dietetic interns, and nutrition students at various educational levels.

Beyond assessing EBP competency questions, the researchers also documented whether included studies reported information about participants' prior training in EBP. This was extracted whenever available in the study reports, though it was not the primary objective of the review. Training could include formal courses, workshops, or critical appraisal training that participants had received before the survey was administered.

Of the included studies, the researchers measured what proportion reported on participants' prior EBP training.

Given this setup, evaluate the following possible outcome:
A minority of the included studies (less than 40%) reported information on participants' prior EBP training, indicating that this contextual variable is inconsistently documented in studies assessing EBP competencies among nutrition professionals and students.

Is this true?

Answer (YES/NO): NO